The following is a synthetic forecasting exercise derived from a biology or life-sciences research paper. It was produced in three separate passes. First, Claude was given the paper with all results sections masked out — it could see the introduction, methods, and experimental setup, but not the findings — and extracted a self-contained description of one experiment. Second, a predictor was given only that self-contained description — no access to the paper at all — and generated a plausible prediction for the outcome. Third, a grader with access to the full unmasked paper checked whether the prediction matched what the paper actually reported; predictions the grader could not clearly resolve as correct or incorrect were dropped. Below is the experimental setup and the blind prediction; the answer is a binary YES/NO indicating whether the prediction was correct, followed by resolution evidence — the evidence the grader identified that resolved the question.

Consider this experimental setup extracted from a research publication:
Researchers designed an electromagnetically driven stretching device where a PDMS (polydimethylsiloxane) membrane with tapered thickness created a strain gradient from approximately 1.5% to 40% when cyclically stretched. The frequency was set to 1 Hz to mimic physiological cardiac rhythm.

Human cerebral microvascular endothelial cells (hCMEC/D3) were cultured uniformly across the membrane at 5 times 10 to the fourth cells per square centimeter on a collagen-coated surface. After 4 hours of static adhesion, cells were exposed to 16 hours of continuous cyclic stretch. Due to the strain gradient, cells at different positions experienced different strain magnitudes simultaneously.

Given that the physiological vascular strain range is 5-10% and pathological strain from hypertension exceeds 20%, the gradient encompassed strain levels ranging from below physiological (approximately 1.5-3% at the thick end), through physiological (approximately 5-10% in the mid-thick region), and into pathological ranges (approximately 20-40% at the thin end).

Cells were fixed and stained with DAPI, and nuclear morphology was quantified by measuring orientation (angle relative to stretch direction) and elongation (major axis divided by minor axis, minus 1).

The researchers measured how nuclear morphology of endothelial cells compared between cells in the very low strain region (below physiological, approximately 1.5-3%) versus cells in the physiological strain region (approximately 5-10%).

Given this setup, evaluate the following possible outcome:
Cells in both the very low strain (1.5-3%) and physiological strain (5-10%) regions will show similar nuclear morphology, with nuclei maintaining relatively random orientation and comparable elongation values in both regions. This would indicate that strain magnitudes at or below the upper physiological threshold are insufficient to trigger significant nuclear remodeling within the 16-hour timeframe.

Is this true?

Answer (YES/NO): NO